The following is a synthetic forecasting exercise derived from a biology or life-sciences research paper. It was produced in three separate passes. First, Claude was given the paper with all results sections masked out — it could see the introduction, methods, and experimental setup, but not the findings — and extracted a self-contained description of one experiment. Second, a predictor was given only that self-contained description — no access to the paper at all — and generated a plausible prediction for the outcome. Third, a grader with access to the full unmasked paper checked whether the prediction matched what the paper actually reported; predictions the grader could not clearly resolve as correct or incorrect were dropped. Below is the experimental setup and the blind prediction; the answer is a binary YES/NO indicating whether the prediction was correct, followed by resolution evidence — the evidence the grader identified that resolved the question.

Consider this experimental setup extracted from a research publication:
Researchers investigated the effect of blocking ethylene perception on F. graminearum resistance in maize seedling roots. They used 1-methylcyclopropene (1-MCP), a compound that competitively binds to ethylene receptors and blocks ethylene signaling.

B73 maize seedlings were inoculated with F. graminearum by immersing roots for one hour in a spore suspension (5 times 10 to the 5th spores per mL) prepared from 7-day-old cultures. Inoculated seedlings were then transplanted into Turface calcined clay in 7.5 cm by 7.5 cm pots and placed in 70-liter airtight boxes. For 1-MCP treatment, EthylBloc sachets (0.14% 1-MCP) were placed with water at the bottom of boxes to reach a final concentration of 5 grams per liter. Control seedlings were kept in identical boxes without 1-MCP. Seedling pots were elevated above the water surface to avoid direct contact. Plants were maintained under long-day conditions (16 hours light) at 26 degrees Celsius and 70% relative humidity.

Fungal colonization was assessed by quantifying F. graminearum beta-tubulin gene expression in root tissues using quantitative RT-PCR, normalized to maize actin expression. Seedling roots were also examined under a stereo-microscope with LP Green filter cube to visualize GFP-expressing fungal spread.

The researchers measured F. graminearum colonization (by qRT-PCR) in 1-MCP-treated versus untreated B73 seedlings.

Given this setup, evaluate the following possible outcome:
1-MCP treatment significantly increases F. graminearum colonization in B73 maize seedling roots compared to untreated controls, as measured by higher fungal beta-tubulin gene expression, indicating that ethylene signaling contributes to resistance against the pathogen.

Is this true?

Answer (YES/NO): NO